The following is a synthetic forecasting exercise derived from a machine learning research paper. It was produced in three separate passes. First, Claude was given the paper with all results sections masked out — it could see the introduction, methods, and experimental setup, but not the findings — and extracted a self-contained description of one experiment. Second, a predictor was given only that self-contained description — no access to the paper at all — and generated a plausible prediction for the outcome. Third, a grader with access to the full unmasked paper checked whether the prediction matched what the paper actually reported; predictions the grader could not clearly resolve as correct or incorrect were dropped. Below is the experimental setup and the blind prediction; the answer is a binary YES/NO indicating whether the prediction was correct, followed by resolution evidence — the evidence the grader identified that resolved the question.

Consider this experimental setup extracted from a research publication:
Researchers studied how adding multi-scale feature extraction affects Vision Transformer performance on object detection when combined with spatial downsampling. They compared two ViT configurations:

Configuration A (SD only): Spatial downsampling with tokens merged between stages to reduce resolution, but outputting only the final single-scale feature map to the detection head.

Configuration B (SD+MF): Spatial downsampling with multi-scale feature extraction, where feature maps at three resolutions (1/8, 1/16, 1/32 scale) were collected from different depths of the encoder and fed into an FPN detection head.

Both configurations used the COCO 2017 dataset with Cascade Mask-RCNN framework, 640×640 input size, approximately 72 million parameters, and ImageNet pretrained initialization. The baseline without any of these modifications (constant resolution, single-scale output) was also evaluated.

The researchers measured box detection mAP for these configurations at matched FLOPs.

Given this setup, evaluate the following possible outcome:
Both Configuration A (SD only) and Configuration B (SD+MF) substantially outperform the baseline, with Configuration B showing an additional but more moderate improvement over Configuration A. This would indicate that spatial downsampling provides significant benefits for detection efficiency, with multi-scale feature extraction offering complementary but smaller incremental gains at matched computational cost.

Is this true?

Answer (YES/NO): NO